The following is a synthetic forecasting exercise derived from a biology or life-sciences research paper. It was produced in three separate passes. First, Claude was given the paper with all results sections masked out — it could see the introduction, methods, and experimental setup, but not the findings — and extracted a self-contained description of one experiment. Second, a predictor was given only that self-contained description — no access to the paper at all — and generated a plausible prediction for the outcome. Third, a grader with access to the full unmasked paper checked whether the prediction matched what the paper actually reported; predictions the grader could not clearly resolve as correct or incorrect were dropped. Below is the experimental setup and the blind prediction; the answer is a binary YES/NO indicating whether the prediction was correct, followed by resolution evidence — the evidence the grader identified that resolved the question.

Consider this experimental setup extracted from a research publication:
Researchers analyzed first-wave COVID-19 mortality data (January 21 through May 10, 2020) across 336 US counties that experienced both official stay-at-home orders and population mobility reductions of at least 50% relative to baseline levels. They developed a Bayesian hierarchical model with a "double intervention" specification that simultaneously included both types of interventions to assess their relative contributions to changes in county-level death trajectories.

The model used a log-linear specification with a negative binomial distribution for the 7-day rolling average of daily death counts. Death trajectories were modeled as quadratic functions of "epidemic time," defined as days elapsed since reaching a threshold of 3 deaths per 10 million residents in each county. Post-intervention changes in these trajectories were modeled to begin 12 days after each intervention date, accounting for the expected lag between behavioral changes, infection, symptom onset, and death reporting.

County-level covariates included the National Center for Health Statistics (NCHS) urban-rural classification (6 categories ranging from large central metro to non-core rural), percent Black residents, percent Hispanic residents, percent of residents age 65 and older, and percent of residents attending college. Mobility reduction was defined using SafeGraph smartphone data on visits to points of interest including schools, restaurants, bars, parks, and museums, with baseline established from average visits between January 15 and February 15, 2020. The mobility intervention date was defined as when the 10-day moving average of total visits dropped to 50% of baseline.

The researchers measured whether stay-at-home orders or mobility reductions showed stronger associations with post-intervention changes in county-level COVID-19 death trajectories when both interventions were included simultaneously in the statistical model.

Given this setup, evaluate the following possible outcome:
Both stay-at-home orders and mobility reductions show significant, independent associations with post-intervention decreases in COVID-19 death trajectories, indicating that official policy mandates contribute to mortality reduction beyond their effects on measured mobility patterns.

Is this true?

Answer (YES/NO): NO